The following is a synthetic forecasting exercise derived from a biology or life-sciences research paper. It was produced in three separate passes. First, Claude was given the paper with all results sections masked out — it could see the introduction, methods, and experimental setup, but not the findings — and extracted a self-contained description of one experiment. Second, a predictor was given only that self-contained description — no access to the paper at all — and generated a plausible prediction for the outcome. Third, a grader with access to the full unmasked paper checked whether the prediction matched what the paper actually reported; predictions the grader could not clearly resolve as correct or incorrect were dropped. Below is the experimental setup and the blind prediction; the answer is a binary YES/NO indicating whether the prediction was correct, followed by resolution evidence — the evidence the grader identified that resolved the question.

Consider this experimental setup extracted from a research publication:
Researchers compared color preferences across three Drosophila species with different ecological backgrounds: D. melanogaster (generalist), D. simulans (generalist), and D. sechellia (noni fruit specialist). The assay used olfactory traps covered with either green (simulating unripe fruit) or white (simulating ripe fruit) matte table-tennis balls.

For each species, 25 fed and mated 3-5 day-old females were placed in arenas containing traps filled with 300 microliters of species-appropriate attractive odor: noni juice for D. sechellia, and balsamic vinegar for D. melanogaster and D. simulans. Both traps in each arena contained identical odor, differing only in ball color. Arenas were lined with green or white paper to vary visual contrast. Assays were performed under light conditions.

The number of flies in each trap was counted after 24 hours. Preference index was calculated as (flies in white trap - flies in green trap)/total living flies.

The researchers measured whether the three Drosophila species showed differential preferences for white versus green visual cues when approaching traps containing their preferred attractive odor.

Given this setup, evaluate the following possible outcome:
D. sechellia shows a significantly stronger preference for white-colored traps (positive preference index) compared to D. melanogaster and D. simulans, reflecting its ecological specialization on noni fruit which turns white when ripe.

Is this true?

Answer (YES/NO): NO